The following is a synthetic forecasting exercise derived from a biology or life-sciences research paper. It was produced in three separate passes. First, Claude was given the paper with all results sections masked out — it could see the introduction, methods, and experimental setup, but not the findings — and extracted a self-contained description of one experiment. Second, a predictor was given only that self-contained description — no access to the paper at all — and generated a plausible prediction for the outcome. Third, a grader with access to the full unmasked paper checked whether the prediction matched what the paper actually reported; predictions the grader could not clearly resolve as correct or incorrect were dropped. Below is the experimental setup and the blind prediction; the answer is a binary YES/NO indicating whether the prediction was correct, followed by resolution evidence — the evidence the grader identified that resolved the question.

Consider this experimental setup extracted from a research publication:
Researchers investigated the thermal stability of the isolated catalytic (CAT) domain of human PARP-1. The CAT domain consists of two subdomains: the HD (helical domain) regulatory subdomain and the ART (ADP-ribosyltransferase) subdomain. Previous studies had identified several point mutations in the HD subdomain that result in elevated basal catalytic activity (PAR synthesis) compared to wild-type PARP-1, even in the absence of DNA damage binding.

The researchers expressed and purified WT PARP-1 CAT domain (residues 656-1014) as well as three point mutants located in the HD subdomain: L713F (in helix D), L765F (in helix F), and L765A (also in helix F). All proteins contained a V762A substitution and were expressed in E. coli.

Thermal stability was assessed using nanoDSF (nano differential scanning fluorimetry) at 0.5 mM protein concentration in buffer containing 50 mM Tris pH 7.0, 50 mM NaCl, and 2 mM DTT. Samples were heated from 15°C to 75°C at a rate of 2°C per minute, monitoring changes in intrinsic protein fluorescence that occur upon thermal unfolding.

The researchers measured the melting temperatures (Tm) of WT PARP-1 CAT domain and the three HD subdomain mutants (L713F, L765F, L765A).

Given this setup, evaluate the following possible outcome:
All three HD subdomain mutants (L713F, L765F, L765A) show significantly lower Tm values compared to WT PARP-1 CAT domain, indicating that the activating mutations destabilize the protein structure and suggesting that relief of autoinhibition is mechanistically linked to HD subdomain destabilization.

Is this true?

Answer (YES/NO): YES